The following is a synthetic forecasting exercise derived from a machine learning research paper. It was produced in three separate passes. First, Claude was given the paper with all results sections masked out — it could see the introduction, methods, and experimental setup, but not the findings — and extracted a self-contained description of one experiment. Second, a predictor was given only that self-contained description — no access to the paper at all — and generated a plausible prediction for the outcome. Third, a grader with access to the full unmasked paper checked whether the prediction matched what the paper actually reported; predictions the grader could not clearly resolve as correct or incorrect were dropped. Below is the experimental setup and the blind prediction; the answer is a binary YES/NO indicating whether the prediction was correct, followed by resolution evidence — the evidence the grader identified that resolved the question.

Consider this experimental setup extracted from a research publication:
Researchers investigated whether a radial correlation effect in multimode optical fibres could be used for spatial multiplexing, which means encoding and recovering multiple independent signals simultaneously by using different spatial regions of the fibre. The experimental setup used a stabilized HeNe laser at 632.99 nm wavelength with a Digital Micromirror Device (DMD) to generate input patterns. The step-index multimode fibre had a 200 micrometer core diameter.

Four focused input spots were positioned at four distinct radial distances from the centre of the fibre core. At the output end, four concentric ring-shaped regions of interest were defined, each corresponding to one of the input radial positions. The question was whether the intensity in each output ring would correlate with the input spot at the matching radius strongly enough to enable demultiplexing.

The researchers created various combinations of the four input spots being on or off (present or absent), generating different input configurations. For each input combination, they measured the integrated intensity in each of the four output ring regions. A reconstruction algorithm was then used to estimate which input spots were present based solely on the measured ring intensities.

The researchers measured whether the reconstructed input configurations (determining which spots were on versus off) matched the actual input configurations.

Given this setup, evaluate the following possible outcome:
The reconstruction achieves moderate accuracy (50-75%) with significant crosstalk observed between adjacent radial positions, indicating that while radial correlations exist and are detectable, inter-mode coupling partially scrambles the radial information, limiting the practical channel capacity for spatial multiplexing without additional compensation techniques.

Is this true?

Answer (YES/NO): NO